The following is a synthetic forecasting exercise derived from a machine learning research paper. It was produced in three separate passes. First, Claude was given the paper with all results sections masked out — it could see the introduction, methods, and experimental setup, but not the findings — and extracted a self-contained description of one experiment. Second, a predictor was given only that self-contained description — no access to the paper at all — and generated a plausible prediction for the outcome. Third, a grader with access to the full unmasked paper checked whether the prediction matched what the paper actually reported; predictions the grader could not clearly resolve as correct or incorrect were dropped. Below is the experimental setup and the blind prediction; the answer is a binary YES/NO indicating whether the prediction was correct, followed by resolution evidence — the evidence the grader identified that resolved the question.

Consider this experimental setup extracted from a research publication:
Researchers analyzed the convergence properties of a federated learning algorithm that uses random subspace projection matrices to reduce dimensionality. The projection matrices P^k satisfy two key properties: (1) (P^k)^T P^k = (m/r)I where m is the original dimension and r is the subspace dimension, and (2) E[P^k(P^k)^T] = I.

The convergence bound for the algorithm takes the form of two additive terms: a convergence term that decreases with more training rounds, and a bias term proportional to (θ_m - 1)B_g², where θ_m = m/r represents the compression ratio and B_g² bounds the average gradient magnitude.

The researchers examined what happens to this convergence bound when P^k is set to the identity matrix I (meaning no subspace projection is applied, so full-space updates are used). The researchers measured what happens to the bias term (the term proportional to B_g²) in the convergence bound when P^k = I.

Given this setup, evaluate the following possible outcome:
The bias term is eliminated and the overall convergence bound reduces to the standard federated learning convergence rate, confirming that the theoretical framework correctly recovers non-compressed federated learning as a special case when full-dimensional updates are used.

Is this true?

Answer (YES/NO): YES